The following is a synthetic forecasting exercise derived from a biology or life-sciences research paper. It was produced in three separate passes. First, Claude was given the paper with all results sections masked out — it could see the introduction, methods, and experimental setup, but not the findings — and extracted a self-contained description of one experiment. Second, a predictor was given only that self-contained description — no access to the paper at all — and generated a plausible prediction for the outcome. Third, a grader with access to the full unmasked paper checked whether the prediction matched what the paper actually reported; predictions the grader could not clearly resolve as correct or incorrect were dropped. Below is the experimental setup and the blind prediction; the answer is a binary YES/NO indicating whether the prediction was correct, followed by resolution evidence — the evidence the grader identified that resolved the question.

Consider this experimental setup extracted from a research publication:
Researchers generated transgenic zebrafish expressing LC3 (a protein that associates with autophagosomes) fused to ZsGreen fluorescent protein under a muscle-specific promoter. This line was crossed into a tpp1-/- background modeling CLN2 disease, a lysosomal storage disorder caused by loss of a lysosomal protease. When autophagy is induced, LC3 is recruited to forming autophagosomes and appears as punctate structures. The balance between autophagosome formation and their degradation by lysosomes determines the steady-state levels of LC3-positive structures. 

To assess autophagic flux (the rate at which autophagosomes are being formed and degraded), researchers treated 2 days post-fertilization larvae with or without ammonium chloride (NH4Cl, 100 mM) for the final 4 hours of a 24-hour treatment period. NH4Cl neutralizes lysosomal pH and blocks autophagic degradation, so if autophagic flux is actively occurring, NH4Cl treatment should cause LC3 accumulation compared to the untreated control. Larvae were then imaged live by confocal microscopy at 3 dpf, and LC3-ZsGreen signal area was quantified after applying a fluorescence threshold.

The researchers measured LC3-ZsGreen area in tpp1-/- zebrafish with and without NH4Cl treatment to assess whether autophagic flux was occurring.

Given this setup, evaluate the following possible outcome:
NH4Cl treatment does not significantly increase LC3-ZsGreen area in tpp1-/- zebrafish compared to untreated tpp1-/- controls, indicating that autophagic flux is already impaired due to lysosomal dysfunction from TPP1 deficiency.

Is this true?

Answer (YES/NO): NO